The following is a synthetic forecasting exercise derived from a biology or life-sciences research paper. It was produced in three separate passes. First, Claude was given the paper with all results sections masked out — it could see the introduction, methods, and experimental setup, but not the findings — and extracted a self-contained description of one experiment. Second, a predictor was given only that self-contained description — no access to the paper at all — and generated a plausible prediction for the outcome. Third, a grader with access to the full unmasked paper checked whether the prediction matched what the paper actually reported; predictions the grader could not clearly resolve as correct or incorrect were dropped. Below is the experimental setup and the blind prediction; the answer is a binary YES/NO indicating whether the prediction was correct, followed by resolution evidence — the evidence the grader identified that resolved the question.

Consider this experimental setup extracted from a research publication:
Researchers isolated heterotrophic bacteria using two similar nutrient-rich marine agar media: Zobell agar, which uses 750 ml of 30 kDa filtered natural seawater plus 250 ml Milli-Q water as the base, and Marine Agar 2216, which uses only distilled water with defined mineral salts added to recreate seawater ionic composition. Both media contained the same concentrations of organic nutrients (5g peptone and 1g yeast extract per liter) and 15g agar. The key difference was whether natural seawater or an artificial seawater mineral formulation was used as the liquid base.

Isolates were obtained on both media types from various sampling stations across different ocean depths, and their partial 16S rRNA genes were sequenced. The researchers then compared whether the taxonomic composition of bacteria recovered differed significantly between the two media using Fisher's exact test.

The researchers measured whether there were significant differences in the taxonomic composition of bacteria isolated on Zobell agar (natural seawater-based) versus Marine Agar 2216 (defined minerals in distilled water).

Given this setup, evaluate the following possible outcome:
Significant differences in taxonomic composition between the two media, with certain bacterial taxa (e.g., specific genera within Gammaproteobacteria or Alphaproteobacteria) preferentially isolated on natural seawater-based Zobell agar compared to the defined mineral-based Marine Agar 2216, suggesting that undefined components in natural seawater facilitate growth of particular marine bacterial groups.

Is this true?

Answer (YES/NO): NO